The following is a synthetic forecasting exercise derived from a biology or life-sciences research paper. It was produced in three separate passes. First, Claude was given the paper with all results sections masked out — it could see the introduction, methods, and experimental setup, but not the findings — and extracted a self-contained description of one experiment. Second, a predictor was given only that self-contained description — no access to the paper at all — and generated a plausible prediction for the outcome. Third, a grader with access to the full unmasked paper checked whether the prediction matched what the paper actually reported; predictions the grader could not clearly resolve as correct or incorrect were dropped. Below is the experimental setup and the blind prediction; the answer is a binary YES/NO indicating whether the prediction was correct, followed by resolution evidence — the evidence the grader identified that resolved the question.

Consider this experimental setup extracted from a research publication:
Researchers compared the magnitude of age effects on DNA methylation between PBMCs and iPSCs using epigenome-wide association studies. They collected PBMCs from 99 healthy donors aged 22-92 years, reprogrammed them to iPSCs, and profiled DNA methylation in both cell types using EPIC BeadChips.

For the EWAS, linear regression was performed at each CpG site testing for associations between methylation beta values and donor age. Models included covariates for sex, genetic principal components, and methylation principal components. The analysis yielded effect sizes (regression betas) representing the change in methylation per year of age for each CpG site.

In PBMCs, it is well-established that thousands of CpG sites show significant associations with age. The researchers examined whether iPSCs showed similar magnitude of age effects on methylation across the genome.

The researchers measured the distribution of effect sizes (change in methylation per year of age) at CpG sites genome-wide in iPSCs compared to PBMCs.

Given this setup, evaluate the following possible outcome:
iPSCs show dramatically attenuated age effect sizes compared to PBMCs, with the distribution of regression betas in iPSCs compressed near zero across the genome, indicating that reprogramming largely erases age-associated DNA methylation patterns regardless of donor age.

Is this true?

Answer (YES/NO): YES